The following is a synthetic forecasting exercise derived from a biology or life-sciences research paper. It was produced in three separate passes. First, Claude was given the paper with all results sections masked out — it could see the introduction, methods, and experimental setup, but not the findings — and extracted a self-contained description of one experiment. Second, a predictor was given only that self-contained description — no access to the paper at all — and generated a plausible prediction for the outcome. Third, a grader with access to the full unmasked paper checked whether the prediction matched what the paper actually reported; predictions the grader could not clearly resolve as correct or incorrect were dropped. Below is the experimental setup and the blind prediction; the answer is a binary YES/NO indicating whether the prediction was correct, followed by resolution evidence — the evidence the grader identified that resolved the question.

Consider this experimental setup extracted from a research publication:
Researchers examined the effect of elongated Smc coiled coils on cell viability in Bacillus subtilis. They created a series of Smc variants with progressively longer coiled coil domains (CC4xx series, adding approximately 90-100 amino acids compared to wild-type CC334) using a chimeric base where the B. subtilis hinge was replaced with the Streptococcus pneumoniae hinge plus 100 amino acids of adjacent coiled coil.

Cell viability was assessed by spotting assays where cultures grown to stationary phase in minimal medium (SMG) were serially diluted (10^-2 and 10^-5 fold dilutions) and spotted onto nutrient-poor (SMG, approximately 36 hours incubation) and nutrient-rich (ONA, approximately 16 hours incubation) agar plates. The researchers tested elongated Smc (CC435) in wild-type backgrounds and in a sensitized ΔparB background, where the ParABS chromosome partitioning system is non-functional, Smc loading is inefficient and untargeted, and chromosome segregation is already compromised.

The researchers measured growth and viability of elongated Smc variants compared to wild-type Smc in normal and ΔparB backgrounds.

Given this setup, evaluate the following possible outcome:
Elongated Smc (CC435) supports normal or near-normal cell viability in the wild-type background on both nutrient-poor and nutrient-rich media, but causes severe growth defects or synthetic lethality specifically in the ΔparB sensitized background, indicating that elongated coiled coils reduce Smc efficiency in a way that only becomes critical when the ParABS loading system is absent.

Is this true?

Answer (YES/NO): NO